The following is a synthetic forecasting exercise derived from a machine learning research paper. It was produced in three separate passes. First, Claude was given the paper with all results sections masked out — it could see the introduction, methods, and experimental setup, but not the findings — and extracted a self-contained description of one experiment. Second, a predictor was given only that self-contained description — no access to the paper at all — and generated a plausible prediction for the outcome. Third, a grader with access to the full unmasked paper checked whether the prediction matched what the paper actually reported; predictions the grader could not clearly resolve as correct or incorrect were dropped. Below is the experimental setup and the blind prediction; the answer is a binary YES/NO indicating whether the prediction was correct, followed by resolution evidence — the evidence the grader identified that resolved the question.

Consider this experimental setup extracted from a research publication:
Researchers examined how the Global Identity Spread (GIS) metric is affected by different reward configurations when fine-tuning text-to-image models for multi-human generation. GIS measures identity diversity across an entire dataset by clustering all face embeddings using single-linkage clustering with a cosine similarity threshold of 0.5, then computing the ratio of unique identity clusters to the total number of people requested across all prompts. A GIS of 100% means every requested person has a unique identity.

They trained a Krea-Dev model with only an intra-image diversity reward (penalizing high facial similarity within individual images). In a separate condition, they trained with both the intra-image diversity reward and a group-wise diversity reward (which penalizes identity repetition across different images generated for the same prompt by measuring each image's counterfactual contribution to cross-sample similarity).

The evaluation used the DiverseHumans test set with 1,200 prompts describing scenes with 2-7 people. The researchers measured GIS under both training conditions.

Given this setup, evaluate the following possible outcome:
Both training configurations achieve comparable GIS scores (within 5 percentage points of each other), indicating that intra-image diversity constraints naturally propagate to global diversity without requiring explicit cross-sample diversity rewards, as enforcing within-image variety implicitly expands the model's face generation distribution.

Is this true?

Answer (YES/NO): NO